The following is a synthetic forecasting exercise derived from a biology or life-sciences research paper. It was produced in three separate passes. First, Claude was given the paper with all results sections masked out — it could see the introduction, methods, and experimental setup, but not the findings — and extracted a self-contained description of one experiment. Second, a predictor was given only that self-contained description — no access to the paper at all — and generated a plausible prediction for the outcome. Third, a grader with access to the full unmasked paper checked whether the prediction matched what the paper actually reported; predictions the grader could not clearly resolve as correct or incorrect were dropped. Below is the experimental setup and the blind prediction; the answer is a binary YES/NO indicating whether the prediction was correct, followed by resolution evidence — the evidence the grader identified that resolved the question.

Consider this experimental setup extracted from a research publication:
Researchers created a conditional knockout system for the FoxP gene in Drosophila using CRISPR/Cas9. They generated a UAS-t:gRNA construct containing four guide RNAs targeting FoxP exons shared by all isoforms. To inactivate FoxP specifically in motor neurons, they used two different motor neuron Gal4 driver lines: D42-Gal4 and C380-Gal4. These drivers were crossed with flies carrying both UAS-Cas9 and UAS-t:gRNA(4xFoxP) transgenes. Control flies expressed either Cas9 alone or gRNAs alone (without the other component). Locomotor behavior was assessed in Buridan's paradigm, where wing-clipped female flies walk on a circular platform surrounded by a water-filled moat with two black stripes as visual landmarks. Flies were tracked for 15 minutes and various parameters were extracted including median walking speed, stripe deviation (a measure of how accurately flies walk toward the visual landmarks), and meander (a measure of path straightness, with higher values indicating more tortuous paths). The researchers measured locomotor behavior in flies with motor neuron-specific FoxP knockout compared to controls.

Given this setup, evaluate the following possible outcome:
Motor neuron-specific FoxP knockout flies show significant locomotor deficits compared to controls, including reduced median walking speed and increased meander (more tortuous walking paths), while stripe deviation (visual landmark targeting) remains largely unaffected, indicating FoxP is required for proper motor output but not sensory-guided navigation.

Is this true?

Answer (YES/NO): NO